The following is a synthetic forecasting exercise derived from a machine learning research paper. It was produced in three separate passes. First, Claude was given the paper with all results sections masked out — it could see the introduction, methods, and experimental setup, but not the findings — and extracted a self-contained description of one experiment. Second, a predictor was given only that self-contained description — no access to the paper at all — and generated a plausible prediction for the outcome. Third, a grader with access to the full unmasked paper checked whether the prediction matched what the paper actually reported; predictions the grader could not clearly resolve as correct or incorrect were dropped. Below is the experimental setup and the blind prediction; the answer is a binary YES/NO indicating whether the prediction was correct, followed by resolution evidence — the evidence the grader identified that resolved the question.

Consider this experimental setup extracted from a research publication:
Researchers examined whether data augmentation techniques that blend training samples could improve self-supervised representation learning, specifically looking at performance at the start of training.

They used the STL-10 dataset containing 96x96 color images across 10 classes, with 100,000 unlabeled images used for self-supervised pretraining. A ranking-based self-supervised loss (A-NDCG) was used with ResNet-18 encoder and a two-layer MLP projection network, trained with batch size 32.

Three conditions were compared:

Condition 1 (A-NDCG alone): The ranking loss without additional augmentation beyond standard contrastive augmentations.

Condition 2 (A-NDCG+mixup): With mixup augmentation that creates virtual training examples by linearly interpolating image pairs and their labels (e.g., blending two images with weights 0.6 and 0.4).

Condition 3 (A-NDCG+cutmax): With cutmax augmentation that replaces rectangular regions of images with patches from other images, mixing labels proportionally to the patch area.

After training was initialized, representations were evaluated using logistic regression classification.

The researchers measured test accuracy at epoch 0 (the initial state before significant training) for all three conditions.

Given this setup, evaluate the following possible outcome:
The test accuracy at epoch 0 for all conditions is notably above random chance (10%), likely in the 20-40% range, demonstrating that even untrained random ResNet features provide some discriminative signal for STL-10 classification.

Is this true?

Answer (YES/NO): NO